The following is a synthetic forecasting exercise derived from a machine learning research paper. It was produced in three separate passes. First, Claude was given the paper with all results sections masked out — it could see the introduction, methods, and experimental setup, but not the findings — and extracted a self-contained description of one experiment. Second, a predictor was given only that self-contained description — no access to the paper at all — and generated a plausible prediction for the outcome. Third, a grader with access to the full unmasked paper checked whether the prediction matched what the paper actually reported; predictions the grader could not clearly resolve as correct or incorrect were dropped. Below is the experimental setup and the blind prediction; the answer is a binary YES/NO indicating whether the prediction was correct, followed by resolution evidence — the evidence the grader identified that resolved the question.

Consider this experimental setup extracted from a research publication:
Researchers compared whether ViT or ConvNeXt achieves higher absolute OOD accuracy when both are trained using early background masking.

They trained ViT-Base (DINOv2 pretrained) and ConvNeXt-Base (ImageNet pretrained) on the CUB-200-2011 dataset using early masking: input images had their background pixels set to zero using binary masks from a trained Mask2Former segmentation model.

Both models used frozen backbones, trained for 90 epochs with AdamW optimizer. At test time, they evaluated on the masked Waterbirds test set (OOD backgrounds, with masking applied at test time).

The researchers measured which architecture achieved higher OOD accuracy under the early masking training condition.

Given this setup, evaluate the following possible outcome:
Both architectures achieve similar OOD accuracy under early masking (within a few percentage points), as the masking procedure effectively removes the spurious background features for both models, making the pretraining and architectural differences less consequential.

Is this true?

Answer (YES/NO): NO